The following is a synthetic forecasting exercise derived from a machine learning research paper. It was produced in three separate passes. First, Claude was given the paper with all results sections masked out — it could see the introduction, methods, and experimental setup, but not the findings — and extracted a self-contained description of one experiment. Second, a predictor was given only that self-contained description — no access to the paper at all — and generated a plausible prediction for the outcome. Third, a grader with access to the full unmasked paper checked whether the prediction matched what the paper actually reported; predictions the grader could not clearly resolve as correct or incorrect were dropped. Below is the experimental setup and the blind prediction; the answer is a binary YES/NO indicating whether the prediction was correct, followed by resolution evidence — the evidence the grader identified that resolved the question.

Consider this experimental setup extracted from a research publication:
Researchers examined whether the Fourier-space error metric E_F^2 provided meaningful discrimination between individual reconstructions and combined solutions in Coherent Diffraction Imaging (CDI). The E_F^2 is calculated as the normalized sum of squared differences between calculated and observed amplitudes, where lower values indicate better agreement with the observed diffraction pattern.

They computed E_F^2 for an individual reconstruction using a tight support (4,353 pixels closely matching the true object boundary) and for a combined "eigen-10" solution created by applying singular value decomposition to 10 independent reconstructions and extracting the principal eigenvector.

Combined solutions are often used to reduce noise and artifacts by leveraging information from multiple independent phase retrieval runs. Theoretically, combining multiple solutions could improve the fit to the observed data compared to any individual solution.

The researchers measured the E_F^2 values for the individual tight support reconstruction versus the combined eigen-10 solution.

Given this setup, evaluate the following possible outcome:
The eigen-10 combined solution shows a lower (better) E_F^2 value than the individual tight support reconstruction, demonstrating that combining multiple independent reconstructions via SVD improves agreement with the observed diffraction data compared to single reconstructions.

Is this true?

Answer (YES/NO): NO